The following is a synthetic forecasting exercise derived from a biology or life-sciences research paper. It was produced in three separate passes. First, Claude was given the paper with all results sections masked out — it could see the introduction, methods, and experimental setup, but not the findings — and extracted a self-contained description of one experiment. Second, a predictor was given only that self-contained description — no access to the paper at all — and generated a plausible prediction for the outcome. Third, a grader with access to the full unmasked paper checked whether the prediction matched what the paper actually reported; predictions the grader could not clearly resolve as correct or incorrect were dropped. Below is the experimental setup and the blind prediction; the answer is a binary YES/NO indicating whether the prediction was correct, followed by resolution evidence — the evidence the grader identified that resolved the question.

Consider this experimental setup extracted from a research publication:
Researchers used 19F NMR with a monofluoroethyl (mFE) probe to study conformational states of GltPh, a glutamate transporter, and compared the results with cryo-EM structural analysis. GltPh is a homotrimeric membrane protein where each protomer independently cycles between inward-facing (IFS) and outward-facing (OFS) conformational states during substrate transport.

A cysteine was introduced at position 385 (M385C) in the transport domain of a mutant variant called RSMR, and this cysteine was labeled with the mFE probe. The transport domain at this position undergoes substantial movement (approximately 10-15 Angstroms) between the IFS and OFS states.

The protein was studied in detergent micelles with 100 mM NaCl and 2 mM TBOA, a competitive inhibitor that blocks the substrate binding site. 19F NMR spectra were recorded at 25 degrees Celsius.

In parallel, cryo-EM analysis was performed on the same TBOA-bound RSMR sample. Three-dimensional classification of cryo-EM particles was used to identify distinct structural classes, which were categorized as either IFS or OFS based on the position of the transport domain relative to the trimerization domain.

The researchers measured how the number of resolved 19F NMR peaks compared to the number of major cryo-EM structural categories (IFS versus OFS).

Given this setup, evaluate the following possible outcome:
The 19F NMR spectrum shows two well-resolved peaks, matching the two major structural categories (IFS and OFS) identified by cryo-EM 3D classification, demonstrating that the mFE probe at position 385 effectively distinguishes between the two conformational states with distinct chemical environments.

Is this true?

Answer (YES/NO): YES